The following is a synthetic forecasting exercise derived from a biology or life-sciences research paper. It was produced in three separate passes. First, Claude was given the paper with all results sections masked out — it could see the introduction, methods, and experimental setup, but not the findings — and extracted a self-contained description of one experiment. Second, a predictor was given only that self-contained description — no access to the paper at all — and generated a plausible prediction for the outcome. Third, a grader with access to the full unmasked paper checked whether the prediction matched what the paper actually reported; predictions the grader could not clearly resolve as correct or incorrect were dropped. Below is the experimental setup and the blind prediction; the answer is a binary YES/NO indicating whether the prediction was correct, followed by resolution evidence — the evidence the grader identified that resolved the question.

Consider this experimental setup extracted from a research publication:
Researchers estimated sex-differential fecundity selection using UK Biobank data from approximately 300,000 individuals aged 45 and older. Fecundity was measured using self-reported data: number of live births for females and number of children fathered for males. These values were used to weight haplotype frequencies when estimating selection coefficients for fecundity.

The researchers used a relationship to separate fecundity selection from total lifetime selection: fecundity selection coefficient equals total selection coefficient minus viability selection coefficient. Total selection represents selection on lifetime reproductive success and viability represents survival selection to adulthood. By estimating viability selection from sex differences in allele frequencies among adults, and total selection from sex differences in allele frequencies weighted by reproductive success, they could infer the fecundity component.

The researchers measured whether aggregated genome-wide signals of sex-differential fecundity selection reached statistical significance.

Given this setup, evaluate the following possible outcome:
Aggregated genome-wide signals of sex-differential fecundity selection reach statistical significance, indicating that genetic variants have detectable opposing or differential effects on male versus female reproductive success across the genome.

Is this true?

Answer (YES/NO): YES